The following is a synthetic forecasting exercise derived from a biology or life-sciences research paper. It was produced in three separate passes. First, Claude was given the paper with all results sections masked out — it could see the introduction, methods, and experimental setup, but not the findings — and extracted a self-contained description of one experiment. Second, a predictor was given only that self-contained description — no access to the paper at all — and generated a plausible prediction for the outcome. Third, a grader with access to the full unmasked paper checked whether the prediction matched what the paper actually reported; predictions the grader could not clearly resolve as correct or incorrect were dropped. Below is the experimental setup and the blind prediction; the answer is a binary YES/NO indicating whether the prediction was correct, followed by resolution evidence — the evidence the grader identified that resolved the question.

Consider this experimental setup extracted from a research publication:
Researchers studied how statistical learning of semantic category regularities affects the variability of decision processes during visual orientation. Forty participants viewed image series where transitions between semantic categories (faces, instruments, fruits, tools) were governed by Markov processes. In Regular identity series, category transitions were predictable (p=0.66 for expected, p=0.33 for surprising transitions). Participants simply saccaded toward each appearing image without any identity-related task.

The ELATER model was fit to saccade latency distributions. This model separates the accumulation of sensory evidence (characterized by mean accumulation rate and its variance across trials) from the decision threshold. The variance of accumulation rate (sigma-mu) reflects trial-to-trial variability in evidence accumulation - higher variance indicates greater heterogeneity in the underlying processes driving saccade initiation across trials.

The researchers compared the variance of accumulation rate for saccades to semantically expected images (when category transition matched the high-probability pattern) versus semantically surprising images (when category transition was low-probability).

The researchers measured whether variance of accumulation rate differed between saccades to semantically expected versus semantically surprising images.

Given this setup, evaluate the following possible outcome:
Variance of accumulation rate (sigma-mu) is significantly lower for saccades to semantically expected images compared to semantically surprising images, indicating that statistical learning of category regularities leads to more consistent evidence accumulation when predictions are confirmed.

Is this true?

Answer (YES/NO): NO